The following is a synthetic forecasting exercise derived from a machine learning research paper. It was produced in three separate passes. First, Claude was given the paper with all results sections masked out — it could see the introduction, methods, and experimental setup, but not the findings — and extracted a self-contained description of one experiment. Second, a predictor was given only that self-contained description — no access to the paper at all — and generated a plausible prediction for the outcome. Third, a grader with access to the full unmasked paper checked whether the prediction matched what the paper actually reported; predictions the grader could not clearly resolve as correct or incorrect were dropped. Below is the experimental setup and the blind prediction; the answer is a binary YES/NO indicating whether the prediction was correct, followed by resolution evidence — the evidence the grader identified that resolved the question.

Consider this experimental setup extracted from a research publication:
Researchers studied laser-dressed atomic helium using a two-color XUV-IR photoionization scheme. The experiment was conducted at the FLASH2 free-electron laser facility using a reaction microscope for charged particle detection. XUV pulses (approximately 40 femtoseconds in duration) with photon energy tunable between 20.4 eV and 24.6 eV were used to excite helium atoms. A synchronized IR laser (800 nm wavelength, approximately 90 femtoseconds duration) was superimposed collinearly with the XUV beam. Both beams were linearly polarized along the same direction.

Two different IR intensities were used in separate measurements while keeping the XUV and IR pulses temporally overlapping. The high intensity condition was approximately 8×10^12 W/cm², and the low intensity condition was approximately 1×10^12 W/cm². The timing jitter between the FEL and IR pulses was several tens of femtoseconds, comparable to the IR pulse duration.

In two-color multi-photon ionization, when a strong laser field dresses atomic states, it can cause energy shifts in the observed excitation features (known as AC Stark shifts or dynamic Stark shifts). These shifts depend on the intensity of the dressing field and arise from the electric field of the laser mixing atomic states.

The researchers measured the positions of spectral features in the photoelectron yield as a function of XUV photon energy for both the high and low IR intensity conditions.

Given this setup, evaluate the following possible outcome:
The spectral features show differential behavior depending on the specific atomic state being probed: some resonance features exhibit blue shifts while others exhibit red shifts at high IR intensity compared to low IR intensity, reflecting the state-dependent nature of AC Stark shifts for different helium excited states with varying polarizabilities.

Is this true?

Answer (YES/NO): NO